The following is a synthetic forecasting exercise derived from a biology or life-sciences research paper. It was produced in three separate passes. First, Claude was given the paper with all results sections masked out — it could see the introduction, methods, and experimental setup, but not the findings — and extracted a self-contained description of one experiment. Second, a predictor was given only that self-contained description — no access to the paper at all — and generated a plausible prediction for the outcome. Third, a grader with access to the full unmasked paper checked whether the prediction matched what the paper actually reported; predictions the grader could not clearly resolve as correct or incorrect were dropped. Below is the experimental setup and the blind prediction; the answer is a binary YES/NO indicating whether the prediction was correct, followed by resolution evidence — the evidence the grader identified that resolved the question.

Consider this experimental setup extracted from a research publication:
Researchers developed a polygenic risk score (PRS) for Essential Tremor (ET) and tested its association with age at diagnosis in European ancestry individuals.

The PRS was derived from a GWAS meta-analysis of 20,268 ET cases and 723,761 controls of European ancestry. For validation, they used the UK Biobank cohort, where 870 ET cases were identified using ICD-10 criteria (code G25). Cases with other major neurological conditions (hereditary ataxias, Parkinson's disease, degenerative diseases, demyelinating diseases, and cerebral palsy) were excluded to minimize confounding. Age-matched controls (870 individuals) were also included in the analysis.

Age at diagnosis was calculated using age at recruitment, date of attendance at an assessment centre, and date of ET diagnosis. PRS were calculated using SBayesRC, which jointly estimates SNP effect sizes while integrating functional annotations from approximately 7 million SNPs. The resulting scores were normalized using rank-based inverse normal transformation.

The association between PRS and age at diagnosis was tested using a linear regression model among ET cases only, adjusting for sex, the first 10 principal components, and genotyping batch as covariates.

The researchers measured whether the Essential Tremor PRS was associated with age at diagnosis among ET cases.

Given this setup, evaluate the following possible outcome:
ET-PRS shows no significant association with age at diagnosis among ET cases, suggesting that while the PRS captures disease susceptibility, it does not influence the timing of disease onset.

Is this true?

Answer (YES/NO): NO